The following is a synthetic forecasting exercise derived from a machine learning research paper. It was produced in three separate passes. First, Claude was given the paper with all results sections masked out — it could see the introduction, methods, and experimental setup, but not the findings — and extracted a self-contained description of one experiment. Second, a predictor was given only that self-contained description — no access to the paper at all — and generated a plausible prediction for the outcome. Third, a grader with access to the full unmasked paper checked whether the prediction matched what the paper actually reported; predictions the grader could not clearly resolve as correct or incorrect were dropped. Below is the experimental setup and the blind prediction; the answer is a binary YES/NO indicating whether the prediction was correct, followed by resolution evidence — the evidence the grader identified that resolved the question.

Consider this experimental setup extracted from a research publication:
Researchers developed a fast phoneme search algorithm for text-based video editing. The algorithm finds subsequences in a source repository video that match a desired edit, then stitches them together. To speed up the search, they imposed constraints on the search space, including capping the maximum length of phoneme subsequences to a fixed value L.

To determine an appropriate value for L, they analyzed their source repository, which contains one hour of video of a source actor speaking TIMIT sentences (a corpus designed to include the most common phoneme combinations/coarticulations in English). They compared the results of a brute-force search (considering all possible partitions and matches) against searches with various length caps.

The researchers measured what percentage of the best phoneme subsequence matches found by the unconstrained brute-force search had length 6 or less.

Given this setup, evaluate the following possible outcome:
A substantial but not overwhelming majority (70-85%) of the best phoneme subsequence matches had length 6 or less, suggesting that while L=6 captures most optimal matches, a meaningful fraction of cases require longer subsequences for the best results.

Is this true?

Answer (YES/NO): NO